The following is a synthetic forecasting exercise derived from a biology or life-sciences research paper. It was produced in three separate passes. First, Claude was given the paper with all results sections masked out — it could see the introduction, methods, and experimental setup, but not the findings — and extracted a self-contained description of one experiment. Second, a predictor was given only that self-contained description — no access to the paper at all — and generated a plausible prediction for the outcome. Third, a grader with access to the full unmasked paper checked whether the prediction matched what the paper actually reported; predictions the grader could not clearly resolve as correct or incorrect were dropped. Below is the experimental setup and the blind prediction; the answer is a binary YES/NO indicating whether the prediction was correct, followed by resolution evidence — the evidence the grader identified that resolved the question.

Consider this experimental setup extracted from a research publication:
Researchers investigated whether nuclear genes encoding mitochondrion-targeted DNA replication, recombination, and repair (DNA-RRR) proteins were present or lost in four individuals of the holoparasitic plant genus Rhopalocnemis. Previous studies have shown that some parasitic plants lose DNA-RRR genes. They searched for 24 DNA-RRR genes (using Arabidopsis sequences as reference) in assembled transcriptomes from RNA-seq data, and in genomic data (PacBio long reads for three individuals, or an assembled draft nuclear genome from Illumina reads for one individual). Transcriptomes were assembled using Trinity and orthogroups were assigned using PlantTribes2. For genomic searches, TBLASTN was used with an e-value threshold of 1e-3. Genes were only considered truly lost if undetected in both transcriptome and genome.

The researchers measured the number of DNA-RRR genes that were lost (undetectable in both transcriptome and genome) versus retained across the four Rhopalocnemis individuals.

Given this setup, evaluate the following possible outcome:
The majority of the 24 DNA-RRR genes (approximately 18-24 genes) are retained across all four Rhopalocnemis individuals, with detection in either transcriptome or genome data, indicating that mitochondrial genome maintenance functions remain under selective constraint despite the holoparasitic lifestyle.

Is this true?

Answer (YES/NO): YES